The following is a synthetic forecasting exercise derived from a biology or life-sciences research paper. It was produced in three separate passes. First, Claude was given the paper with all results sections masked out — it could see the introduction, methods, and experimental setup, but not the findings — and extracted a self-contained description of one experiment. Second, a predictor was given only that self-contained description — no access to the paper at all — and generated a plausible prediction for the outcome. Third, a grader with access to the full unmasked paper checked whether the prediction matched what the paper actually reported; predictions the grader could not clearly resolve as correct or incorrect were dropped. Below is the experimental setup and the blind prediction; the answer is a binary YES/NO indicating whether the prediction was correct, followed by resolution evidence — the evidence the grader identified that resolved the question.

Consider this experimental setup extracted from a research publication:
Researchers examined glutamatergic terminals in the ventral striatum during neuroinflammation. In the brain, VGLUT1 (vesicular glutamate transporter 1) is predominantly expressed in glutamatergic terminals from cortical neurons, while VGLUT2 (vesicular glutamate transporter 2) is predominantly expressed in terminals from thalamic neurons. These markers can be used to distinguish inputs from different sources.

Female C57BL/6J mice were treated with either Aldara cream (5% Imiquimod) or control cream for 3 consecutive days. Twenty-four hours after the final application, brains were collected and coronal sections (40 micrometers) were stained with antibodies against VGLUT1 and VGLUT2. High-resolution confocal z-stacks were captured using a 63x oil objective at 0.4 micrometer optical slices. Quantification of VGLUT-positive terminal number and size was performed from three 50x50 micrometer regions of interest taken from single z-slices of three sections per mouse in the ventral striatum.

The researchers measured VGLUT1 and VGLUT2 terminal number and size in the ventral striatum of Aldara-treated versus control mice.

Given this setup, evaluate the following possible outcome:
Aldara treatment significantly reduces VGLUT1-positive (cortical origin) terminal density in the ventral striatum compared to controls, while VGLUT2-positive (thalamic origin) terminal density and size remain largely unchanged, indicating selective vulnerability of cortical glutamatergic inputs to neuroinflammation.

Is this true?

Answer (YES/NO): NO